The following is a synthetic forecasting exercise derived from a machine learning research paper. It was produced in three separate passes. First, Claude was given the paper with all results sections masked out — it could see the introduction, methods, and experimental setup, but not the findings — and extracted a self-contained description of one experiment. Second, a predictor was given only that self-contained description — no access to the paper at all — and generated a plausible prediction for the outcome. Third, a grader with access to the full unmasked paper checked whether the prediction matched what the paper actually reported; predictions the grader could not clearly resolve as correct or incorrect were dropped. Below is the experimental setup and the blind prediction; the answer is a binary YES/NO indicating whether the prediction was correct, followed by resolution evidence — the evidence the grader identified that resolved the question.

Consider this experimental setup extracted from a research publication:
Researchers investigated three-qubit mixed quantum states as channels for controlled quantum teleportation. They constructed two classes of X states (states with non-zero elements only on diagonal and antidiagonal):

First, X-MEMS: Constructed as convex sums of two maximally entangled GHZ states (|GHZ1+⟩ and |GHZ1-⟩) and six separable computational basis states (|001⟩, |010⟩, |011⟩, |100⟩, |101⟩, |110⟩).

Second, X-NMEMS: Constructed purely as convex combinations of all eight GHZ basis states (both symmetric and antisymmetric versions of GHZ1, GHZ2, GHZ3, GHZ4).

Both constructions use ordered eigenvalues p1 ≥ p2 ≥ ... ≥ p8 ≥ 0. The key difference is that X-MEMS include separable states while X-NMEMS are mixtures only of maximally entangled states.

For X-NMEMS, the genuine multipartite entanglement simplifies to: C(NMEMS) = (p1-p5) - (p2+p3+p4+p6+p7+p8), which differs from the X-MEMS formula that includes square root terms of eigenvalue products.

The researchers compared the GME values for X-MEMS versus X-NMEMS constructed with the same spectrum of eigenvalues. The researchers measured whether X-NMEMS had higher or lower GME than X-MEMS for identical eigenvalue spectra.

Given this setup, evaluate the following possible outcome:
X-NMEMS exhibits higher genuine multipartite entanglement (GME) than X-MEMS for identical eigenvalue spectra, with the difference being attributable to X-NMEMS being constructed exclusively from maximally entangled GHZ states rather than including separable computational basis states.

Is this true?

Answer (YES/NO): NO